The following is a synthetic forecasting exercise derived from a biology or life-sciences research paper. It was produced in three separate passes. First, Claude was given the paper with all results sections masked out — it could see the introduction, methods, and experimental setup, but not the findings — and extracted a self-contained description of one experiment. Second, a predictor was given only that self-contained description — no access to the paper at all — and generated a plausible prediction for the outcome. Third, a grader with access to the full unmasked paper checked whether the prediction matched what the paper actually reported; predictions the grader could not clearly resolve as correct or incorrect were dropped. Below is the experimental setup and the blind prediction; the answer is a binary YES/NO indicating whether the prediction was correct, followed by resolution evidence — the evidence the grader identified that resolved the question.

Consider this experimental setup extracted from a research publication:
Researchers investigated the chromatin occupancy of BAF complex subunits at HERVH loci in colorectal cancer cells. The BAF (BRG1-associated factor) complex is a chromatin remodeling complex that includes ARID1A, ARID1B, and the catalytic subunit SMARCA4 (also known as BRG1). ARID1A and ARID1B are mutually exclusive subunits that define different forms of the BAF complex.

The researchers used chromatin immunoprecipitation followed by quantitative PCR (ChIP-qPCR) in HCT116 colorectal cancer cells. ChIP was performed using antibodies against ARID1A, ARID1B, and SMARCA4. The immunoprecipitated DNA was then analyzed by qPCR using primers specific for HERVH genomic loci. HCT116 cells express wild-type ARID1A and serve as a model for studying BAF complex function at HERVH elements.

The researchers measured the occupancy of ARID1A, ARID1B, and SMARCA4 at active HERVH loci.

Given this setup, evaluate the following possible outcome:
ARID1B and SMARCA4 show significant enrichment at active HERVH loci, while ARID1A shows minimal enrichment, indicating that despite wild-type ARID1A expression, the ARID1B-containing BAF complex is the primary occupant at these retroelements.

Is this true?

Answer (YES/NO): NO